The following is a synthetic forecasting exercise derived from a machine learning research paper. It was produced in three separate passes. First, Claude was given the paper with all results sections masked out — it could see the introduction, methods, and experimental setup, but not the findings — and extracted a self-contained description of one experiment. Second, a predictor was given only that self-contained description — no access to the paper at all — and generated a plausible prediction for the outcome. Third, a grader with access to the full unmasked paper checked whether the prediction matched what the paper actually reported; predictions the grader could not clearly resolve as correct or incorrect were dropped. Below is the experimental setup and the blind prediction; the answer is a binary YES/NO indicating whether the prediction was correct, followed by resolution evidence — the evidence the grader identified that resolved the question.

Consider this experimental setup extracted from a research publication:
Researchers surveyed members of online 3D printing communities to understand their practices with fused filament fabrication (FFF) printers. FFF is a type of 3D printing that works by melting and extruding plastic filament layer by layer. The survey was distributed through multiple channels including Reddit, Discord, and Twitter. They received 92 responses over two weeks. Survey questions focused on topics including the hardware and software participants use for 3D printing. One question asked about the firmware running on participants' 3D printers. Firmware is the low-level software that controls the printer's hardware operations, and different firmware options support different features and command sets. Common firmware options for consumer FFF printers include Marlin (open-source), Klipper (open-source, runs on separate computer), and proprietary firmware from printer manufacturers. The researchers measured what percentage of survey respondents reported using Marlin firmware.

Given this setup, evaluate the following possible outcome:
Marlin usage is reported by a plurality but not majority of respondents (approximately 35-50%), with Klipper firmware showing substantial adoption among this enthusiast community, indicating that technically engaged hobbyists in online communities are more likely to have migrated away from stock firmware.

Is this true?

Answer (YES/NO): NO